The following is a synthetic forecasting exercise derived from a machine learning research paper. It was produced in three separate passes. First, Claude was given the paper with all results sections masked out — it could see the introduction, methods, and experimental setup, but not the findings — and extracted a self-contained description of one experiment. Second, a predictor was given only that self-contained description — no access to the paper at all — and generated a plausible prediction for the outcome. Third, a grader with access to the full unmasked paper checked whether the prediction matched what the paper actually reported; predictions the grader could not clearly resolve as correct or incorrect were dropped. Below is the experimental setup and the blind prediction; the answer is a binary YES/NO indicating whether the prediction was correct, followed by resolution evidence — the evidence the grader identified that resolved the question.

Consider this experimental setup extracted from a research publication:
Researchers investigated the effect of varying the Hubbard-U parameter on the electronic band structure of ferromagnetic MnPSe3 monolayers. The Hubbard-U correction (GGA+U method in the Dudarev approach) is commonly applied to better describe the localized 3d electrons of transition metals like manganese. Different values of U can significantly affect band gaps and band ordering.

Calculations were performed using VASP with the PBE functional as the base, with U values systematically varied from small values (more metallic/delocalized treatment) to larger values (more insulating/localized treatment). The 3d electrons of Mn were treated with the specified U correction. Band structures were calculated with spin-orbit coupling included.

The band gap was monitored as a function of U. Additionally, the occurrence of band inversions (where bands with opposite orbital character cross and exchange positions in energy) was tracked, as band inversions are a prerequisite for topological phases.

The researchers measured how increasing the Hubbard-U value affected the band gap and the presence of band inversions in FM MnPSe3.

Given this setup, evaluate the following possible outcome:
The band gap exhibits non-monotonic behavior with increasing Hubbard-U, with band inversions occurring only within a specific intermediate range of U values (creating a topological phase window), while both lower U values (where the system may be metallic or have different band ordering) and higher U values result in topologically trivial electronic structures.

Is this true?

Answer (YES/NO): NO